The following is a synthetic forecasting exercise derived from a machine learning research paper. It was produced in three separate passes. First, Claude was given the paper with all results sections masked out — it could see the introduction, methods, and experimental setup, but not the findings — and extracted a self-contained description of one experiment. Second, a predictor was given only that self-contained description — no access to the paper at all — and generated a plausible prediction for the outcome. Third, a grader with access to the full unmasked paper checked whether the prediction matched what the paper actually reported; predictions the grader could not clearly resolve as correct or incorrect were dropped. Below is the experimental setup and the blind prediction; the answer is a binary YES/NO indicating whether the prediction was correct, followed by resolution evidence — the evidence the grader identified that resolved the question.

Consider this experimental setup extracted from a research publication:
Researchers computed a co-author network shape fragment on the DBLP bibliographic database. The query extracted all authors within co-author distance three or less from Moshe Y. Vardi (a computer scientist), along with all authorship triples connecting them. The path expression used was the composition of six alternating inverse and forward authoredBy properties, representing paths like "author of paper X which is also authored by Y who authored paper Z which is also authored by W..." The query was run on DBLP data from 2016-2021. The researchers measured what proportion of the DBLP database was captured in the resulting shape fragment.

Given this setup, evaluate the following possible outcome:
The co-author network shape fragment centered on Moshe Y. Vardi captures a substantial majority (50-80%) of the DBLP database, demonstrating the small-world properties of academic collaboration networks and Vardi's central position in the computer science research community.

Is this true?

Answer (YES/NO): NO